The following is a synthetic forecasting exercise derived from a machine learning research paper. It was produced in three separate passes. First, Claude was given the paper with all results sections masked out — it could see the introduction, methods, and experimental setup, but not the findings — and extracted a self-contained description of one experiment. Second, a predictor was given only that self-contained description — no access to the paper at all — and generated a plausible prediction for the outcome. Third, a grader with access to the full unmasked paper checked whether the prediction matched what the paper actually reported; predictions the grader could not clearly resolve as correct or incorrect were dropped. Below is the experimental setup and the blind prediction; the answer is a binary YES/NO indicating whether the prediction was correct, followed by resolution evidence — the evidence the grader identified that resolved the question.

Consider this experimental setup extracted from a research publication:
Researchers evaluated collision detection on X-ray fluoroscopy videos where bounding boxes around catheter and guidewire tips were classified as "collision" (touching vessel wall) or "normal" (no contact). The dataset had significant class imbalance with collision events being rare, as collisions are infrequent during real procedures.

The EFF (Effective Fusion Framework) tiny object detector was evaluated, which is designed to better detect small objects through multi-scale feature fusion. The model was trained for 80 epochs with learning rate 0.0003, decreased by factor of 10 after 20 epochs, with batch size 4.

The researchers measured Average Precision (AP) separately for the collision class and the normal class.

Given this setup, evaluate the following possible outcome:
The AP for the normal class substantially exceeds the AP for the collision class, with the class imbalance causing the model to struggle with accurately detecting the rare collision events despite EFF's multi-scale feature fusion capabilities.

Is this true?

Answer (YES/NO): YES